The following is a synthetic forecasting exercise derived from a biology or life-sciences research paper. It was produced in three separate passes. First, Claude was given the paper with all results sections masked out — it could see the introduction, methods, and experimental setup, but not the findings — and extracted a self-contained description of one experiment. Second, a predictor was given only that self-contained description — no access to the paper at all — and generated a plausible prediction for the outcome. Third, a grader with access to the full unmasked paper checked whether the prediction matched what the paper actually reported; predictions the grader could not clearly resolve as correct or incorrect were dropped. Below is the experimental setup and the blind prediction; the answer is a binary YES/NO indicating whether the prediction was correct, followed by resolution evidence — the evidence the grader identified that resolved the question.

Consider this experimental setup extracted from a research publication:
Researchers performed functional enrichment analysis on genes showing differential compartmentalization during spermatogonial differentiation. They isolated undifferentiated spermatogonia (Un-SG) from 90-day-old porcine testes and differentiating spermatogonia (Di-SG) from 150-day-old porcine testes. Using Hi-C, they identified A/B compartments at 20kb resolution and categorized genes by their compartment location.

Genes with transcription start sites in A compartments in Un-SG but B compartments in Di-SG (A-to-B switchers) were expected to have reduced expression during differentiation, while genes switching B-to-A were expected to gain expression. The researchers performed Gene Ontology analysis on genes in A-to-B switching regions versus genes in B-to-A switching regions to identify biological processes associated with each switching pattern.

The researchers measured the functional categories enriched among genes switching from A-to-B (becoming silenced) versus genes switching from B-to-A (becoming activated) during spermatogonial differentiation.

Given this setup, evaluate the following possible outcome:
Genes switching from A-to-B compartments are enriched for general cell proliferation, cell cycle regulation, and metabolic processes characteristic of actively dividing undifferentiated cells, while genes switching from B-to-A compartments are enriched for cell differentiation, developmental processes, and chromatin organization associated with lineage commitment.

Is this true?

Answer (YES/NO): NO